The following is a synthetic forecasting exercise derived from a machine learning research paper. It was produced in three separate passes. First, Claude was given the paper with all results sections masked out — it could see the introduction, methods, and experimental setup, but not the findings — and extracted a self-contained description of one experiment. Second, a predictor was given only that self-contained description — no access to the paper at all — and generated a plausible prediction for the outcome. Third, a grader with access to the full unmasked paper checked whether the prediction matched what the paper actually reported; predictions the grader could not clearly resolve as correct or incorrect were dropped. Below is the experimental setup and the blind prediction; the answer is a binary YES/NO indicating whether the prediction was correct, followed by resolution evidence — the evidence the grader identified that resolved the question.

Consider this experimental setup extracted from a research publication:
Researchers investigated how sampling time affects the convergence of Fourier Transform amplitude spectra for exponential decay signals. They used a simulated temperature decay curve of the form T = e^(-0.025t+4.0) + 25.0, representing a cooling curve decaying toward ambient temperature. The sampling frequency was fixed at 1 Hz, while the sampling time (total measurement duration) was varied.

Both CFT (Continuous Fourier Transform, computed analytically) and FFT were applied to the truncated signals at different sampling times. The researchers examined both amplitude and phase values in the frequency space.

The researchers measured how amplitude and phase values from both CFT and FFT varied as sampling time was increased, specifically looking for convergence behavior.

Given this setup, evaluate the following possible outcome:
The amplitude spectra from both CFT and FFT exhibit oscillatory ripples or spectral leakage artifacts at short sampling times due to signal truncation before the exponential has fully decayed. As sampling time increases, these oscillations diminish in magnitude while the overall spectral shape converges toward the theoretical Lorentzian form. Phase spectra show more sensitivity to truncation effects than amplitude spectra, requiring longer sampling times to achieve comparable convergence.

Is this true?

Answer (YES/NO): NO